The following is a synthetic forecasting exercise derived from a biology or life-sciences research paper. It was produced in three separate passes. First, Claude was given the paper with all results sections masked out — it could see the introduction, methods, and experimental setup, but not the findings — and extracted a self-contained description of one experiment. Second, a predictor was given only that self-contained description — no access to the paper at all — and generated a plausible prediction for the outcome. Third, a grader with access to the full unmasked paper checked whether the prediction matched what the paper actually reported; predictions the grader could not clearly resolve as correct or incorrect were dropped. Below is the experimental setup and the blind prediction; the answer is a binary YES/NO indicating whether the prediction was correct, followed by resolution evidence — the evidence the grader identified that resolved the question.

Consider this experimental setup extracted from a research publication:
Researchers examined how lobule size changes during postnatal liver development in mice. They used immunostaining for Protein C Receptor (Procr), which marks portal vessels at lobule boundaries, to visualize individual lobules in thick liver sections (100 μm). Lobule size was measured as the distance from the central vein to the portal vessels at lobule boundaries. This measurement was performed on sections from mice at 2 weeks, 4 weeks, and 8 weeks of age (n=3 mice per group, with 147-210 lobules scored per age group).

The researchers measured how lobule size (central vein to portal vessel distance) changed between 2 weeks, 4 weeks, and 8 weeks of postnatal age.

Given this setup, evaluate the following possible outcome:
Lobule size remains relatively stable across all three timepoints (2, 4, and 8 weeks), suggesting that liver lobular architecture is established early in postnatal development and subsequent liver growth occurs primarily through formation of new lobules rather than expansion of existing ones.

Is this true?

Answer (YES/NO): NO